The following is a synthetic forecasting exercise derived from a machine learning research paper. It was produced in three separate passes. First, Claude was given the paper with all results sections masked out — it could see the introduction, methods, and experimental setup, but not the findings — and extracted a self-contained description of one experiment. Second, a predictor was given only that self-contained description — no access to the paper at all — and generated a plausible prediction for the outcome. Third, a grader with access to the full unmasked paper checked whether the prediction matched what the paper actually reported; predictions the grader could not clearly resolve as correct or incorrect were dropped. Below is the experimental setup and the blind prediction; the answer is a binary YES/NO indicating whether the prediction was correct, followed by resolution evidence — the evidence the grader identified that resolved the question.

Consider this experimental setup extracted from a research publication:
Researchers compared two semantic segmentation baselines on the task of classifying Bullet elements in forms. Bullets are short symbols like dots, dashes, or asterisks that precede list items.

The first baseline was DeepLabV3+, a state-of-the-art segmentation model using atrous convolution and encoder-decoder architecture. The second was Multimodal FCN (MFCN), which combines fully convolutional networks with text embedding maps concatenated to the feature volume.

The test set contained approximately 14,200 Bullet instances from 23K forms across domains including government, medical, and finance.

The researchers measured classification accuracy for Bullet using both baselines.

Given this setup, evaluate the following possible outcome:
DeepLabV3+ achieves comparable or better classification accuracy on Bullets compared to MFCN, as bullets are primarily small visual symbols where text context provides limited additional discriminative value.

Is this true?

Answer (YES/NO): NO